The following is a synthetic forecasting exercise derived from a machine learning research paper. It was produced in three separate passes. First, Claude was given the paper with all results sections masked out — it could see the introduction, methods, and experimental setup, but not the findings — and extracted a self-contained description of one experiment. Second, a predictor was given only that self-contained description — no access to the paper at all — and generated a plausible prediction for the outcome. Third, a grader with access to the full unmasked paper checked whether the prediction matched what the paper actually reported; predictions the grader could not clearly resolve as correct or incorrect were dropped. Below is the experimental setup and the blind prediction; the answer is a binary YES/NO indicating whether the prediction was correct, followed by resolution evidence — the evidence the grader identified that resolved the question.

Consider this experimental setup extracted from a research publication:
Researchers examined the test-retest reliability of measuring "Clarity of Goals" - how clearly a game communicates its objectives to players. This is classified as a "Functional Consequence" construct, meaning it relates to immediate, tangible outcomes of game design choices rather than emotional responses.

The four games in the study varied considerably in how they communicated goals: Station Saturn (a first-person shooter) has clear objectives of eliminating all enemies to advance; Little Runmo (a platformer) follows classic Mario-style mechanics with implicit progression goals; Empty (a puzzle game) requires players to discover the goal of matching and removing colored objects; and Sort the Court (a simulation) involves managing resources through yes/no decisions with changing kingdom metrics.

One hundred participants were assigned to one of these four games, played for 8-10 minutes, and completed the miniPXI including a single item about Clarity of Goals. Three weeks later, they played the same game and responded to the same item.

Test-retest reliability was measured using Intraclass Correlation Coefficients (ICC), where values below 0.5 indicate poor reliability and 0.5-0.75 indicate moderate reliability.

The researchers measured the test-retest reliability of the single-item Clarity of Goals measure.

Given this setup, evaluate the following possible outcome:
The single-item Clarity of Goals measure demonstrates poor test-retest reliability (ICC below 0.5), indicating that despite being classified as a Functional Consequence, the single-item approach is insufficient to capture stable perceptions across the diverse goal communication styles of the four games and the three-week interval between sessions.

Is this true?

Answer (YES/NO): NO